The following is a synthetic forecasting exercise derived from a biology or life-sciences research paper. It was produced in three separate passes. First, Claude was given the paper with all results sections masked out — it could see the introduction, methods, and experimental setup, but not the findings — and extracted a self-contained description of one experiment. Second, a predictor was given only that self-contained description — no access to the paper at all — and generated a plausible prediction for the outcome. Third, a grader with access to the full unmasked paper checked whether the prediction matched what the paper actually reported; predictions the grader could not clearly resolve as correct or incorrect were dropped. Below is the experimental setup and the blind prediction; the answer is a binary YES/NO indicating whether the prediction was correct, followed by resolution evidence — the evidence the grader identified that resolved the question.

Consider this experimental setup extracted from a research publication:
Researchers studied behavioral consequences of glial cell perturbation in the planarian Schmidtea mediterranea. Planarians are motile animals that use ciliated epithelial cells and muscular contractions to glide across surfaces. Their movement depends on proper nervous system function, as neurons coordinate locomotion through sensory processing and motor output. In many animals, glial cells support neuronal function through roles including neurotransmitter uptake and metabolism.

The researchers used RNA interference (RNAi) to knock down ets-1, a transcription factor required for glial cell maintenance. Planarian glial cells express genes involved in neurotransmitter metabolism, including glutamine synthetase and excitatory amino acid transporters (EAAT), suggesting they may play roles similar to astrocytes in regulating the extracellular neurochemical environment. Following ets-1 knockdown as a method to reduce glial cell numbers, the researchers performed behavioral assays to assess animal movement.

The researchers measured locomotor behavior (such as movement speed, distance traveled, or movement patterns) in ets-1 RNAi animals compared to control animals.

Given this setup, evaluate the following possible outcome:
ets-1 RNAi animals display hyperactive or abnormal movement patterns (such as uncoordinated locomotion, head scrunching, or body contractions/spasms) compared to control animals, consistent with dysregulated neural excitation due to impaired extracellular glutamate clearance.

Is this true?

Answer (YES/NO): YES